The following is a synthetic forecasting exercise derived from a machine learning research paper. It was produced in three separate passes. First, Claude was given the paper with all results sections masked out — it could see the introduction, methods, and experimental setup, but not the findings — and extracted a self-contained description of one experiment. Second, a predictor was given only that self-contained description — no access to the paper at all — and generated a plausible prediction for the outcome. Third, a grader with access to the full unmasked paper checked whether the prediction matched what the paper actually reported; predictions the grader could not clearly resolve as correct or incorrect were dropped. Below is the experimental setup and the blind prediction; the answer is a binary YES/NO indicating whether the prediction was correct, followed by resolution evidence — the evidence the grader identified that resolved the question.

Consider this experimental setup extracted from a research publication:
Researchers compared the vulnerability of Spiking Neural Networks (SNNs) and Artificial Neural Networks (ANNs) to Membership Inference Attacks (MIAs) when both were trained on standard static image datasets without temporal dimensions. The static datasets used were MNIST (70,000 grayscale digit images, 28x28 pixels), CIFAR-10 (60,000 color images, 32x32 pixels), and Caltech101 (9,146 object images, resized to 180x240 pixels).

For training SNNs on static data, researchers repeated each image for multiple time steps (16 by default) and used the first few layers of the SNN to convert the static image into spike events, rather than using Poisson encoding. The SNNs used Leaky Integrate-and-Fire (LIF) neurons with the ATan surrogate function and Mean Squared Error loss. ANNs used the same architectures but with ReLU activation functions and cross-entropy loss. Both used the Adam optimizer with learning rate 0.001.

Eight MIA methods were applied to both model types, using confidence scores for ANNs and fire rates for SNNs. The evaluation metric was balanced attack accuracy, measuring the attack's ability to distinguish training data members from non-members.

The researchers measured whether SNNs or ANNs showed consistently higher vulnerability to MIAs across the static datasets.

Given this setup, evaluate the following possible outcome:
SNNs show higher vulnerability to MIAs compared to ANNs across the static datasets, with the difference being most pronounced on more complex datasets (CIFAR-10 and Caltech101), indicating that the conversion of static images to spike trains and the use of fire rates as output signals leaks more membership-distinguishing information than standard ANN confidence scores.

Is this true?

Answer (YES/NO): NO